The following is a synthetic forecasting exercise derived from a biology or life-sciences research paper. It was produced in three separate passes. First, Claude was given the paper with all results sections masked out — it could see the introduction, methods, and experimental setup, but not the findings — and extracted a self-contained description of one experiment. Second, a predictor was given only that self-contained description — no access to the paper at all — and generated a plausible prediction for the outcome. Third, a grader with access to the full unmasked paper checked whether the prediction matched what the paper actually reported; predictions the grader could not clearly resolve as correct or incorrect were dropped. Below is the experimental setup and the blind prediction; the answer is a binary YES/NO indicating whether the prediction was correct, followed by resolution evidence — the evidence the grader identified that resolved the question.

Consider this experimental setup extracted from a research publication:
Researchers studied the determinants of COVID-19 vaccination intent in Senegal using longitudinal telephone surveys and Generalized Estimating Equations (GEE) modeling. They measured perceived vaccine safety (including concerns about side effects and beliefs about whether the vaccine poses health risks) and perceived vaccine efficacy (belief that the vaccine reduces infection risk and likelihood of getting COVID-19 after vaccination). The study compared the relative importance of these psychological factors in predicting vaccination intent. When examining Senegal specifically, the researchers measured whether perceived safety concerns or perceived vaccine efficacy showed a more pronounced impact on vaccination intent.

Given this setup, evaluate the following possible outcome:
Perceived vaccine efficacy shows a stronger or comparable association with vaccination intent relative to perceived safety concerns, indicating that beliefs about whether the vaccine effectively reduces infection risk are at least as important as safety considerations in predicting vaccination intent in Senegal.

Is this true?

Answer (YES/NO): NO